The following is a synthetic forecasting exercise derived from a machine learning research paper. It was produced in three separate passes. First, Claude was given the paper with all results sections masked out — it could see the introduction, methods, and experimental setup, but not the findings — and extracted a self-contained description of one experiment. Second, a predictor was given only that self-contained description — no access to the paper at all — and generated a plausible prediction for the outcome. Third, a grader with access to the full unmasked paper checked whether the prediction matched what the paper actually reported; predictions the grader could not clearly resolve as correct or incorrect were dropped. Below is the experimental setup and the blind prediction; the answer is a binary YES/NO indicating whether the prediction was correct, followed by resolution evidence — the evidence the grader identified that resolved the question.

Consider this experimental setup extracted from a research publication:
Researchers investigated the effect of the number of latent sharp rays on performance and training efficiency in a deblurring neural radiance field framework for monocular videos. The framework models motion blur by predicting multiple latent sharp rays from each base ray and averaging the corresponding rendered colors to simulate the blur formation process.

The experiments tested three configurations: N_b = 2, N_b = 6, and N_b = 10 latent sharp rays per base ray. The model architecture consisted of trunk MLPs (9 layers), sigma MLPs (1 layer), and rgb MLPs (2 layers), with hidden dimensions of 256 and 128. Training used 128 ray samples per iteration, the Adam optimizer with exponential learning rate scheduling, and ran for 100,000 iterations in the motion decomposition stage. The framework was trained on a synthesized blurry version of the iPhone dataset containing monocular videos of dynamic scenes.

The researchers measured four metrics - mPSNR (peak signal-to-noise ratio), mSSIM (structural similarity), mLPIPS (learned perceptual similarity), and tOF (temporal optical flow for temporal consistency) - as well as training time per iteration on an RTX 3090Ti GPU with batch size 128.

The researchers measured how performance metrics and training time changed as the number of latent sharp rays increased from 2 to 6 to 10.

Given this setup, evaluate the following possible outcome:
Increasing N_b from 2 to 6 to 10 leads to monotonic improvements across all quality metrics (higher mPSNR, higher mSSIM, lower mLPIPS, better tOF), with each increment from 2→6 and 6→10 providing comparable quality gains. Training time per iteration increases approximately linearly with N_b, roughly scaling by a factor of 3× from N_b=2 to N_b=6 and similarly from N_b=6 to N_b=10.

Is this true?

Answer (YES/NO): NO